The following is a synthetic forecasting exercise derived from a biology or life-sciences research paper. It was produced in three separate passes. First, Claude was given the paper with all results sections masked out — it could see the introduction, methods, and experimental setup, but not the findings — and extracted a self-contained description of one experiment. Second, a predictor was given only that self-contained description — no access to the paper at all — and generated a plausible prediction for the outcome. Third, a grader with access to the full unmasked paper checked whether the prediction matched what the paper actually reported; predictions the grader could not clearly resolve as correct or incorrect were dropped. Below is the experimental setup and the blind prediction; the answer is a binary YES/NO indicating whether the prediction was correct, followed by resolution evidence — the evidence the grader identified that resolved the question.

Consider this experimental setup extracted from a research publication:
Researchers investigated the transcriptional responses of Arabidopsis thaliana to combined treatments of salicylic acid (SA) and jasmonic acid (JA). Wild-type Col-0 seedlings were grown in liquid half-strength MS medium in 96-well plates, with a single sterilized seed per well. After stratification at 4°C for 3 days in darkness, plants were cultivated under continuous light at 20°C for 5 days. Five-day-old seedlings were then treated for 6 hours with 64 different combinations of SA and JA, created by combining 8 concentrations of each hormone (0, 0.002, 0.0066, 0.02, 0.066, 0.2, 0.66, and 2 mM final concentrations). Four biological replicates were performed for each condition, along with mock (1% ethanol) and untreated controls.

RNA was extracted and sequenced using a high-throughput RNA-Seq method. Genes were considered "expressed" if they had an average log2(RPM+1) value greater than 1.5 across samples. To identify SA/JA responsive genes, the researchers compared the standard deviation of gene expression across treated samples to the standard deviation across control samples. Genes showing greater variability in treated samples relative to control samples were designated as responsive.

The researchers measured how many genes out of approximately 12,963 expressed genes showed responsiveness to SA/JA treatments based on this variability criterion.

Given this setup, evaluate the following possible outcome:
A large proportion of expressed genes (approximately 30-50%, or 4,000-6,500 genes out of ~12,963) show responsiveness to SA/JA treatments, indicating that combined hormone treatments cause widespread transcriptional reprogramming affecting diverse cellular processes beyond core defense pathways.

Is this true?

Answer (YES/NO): NO